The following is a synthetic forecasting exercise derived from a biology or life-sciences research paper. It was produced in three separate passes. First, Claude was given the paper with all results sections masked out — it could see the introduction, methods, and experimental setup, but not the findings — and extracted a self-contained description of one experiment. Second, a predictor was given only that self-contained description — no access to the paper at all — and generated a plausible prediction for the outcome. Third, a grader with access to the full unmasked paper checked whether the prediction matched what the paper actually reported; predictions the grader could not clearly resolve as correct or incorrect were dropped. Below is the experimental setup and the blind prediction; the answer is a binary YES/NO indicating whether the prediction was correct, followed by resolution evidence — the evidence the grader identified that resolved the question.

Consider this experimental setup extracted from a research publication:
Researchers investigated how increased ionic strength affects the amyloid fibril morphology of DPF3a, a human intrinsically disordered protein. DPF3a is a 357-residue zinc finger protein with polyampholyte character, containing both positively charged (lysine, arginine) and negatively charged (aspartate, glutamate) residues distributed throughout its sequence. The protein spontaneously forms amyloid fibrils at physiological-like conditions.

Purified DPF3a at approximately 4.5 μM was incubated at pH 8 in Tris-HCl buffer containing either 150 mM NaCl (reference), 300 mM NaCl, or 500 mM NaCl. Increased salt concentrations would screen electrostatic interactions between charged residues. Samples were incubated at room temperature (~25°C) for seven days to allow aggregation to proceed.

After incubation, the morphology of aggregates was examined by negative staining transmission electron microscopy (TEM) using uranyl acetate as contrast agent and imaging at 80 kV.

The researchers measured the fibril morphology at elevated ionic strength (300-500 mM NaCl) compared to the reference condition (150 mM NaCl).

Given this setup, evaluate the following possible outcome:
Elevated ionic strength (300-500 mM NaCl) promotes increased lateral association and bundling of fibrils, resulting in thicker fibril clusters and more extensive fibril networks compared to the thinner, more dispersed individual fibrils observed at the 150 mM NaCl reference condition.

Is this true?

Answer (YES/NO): NO